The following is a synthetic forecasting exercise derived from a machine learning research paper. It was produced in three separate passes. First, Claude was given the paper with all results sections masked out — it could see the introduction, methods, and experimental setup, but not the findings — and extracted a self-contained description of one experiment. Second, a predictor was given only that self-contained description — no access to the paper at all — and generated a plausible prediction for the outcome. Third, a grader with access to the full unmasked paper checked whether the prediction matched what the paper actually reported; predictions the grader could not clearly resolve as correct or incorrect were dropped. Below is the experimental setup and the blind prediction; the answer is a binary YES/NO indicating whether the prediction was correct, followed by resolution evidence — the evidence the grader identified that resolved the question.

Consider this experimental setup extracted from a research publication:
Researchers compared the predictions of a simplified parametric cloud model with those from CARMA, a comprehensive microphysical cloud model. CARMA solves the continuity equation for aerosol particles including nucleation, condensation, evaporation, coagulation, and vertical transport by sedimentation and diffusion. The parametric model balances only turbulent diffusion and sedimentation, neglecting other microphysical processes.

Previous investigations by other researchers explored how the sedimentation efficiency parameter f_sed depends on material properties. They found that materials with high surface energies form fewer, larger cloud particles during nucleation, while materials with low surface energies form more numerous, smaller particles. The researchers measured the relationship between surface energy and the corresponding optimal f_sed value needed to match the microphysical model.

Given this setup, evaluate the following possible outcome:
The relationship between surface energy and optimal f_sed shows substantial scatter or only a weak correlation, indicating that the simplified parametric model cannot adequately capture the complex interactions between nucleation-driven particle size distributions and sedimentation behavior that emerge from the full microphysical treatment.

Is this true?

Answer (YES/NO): NO